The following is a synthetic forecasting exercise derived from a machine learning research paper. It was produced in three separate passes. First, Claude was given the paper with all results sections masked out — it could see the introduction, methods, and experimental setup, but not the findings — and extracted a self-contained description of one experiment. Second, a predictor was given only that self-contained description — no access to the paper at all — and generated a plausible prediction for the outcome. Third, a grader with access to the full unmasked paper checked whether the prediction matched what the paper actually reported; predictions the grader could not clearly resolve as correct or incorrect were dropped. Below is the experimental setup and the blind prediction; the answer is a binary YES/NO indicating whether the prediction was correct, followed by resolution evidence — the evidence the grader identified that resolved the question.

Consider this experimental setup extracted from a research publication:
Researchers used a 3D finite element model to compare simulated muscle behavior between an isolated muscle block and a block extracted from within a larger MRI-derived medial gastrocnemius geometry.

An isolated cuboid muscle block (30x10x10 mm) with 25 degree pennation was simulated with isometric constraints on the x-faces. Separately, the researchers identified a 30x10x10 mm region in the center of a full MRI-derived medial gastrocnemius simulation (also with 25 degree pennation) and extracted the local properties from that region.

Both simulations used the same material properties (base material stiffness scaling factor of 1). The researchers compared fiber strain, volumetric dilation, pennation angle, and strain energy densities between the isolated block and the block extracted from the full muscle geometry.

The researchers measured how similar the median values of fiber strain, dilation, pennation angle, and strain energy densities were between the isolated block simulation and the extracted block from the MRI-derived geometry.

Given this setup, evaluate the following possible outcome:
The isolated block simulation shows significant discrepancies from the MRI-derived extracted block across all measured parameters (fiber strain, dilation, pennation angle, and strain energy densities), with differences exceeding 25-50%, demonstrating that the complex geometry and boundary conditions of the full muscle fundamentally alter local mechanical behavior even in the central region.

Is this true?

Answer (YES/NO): NO